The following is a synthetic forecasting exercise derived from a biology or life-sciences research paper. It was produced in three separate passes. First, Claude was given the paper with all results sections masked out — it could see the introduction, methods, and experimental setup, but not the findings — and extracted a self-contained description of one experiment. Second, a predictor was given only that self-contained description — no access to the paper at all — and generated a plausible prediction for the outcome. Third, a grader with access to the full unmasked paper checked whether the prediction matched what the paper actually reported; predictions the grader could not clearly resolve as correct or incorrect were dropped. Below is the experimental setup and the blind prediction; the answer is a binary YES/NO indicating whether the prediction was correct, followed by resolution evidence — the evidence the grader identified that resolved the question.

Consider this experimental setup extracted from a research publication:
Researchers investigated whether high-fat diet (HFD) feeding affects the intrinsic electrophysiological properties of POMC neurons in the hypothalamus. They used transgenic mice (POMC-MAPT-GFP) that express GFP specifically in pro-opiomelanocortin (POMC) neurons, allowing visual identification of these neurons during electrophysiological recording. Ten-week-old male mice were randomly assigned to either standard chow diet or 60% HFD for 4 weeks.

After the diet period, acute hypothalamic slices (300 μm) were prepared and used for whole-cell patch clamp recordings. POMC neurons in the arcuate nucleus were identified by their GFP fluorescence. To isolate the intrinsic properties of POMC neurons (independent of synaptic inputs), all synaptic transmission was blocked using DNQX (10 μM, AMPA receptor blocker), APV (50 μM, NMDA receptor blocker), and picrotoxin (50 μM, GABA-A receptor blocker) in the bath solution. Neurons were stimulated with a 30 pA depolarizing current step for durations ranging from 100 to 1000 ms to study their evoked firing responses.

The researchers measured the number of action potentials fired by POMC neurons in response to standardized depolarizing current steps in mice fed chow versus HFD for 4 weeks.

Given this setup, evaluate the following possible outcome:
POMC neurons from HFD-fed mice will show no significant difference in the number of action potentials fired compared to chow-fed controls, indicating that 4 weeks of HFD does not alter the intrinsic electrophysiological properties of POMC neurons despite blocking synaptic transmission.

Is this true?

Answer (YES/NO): NO